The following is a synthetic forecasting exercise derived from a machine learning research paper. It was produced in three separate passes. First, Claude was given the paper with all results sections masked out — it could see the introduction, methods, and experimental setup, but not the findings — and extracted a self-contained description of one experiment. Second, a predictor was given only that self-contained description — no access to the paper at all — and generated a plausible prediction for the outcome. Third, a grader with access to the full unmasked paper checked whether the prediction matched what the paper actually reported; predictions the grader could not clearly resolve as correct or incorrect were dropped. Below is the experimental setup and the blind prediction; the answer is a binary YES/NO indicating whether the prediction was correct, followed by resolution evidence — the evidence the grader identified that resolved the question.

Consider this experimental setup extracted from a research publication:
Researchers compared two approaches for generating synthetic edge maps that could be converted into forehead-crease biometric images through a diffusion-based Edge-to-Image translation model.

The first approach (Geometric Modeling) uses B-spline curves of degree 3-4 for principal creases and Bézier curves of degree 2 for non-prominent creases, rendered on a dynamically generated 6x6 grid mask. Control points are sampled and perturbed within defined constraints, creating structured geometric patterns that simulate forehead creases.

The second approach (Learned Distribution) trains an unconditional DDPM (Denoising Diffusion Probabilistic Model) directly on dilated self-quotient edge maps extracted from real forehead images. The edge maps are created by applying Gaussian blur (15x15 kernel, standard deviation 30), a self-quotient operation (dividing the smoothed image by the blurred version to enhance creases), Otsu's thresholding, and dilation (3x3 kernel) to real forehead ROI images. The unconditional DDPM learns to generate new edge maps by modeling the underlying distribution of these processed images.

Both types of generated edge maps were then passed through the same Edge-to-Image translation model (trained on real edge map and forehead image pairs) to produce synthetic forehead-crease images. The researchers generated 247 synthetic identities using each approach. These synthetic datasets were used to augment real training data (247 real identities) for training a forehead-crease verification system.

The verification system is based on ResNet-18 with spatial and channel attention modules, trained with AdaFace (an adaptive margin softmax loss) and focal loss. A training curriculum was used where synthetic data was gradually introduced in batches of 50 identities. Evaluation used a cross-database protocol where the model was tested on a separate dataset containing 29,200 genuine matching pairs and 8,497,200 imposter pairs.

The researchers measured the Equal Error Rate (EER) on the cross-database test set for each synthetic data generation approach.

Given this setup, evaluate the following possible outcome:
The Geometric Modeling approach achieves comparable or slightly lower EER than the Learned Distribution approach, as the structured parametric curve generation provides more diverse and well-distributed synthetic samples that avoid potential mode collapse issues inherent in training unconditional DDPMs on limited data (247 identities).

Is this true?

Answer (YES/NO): YES